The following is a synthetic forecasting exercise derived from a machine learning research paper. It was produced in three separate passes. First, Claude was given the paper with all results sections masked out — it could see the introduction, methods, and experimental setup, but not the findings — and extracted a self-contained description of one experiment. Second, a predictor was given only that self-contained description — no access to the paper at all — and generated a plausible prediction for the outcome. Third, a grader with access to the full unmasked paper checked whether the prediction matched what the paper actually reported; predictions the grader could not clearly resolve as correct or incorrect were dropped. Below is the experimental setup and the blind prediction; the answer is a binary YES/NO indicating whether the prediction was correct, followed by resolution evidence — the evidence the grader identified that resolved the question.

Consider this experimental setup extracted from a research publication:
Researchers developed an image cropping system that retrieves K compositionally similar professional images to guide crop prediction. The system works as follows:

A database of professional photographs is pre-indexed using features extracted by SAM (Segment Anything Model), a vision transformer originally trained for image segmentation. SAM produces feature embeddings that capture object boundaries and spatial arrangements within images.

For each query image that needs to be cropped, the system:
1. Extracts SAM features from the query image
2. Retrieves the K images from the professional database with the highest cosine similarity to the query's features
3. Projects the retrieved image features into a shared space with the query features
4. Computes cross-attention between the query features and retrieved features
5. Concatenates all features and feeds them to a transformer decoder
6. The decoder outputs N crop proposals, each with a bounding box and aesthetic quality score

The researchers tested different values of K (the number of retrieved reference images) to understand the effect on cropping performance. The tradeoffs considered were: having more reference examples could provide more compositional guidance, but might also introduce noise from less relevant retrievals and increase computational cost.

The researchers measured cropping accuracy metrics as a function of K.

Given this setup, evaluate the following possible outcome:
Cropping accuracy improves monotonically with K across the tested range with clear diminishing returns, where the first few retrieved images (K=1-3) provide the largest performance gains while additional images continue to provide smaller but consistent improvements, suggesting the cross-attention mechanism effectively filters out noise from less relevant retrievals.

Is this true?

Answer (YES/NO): NO